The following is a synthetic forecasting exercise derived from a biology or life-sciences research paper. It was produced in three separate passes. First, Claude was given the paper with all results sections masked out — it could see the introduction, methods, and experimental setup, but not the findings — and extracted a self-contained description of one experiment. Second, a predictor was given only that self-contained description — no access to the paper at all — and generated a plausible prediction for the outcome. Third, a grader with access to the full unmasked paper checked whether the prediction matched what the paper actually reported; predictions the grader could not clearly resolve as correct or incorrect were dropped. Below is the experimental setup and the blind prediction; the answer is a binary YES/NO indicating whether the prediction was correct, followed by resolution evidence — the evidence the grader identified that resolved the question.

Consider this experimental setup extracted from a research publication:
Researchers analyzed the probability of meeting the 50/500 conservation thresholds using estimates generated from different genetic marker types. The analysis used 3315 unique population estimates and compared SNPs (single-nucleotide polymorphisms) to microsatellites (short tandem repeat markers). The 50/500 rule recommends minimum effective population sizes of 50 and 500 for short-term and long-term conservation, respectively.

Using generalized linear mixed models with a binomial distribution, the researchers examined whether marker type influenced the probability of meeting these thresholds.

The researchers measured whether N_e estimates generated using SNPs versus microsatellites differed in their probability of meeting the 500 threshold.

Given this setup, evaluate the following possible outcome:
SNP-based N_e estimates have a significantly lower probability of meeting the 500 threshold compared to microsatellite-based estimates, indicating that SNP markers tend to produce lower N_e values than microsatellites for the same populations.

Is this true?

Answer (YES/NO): NO